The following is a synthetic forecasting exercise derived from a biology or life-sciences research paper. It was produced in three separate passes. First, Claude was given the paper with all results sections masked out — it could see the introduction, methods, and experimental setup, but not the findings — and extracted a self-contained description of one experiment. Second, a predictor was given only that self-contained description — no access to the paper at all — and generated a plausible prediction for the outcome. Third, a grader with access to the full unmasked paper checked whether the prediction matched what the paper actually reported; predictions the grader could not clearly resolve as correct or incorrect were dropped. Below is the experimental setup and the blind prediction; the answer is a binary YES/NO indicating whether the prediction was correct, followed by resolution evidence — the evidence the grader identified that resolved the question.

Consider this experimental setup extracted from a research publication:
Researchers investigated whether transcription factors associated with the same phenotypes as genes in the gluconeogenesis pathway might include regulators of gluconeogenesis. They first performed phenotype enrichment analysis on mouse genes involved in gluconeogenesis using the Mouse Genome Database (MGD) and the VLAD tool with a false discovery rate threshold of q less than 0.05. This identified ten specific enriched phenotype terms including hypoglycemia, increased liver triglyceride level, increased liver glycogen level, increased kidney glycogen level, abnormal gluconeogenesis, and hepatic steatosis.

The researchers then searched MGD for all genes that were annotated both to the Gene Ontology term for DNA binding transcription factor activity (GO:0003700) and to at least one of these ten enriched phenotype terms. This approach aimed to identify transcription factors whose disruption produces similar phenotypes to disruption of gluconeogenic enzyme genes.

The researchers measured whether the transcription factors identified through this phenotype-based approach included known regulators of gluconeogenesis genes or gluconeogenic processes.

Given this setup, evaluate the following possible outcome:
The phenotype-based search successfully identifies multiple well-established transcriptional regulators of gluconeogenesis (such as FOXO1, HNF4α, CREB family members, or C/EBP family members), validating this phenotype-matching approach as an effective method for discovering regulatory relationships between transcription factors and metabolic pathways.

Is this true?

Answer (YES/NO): YES